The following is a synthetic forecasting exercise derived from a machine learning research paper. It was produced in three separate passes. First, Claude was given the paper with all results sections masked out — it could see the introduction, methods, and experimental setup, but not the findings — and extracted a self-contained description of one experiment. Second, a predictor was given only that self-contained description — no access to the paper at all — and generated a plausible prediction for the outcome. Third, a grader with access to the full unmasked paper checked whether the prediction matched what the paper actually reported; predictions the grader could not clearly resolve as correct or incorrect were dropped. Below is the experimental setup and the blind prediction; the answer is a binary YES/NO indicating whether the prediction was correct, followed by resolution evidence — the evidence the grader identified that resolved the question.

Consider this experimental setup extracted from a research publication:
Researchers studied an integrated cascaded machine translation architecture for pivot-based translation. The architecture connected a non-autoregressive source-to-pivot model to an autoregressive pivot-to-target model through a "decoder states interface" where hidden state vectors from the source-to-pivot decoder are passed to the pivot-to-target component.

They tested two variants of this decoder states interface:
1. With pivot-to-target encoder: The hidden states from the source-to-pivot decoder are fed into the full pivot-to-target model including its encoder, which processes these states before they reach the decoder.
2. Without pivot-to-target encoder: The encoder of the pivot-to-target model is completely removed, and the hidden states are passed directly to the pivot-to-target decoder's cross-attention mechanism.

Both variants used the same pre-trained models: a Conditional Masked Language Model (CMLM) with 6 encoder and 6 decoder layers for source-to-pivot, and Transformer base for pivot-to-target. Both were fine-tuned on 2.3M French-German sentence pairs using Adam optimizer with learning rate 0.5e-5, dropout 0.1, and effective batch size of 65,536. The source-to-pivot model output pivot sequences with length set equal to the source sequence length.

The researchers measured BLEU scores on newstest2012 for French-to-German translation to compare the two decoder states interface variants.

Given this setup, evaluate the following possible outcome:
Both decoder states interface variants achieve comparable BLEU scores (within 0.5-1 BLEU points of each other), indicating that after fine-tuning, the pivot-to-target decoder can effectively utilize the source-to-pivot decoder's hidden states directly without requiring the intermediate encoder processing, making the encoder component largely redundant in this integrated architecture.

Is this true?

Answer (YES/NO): NO